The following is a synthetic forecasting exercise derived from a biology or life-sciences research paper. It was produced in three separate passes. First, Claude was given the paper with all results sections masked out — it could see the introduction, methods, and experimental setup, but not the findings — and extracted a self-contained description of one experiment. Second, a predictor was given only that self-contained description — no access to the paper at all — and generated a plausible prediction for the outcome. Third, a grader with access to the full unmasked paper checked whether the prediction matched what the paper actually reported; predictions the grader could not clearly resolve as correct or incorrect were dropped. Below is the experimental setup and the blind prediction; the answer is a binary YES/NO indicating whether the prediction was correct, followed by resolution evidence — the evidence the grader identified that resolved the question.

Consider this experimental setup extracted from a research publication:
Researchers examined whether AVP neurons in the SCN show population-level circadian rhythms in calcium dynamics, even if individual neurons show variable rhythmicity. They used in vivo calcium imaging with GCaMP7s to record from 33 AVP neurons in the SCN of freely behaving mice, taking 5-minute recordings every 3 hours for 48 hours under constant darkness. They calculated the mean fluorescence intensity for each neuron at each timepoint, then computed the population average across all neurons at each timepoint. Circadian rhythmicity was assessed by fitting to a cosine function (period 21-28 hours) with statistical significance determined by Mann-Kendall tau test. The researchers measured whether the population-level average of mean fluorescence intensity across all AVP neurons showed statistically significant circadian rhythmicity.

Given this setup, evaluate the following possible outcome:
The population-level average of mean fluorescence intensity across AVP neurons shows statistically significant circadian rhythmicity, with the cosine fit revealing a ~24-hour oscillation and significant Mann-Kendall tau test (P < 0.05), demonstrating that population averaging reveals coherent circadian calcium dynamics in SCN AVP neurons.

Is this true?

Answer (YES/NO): NO